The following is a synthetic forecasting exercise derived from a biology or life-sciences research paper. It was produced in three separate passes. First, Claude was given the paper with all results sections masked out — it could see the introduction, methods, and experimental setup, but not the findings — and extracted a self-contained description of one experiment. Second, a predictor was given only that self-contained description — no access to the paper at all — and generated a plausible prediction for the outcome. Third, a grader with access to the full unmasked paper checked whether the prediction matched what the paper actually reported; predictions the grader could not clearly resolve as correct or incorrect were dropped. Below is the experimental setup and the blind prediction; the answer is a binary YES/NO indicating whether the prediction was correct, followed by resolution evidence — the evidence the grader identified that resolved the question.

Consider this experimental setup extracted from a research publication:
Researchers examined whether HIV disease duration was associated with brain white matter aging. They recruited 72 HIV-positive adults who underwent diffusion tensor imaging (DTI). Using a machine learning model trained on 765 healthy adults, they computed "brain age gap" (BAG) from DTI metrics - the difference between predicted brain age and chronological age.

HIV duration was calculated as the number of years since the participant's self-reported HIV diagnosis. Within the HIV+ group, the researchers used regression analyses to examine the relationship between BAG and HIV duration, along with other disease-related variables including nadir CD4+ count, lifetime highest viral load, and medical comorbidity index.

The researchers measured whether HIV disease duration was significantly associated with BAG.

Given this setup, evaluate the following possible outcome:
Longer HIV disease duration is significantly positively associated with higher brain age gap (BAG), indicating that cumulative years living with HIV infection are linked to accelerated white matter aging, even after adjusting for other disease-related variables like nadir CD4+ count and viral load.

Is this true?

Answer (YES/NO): NO